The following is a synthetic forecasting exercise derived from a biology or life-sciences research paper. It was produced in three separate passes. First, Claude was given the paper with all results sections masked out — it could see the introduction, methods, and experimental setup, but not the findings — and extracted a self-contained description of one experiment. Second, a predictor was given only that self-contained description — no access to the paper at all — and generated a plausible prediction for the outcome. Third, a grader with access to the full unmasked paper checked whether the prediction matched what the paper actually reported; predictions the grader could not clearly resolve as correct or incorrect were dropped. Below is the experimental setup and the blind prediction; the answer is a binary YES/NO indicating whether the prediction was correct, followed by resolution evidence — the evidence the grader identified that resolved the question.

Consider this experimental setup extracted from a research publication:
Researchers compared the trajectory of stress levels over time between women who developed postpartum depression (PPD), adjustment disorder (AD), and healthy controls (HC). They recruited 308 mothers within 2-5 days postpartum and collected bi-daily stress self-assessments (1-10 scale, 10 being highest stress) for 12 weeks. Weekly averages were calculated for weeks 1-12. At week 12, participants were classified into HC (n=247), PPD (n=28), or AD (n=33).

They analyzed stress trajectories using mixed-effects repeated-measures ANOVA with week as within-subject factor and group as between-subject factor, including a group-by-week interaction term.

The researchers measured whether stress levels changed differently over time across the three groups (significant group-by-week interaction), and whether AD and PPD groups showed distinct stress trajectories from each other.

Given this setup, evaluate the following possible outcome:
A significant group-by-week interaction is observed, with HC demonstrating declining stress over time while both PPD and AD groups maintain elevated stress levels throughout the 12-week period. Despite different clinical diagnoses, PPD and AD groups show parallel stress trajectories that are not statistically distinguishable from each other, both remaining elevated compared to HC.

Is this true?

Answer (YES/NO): NO